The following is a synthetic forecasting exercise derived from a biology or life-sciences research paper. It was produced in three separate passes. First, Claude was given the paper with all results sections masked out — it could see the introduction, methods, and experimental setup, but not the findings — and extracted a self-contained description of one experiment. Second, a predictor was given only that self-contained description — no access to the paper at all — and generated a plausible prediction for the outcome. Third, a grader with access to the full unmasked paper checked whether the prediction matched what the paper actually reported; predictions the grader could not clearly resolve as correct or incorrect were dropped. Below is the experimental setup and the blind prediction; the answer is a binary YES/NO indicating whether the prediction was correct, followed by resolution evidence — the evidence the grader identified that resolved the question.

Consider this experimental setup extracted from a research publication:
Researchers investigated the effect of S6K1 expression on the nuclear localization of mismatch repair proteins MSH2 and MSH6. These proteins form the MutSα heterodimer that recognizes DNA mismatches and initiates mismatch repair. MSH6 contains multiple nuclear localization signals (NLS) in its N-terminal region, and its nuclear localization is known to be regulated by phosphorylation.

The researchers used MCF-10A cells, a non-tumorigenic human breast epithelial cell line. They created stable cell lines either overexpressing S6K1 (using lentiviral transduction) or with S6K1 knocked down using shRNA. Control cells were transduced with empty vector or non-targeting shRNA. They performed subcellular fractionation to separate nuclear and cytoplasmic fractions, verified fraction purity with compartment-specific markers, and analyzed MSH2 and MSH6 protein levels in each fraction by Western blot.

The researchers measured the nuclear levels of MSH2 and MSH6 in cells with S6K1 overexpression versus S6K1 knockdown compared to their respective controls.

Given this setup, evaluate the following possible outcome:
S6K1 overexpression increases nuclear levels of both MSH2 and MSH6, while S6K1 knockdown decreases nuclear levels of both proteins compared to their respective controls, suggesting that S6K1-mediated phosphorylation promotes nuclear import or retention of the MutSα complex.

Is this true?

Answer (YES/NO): YES